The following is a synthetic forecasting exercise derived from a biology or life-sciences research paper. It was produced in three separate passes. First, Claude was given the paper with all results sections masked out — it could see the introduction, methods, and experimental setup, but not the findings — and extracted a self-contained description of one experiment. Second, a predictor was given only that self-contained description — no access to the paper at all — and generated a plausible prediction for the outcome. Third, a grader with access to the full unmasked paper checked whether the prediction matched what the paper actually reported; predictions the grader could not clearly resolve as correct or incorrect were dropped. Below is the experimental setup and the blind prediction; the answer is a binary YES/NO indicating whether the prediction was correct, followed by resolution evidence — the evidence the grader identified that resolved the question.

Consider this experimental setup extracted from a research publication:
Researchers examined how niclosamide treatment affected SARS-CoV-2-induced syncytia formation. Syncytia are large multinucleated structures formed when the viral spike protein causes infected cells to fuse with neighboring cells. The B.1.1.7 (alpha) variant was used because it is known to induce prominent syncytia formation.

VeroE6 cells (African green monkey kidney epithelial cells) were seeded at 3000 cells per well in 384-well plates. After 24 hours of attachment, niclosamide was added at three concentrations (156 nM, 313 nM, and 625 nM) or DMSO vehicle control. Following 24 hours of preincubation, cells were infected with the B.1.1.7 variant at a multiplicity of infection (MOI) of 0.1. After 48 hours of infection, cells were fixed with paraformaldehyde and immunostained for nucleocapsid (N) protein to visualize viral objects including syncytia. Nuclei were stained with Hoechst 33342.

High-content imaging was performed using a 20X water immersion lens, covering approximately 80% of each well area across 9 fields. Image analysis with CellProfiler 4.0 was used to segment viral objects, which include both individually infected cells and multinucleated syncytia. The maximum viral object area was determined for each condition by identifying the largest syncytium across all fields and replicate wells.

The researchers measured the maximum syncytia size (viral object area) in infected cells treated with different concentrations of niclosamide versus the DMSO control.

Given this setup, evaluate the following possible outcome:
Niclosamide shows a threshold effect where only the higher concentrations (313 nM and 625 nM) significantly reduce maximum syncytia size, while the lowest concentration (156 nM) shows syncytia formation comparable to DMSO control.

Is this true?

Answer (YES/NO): NO